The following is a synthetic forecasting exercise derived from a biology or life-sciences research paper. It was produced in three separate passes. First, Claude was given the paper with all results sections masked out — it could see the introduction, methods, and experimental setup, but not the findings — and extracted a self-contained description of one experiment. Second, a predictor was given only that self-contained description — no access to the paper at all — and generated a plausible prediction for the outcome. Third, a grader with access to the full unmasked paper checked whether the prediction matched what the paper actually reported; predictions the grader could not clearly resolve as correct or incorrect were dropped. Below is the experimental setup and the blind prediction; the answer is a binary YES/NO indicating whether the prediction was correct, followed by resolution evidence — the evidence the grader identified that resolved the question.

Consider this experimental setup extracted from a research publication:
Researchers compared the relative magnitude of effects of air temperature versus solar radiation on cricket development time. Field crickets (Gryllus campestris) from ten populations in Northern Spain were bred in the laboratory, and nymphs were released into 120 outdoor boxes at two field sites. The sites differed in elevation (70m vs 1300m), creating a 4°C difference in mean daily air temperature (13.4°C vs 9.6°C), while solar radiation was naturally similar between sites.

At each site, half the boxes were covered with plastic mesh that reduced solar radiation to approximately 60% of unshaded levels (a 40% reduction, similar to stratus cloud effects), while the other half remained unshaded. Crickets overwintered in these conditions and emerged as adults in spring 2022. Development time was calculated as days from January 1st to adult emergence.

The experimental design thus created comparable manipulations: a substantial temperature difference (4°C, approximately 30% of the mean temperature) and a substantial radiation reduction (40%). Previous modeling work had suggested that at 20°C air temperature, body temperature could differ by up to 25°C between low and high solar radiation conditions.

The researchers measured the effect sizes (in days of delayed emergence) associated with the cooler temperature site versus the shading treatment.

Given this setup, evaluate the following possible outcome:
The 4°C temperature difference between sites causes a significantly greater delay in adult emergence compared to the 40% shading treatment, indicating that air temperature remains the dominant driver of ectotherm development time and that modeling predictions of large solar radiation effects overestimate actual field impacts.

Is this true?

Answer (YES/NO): YES